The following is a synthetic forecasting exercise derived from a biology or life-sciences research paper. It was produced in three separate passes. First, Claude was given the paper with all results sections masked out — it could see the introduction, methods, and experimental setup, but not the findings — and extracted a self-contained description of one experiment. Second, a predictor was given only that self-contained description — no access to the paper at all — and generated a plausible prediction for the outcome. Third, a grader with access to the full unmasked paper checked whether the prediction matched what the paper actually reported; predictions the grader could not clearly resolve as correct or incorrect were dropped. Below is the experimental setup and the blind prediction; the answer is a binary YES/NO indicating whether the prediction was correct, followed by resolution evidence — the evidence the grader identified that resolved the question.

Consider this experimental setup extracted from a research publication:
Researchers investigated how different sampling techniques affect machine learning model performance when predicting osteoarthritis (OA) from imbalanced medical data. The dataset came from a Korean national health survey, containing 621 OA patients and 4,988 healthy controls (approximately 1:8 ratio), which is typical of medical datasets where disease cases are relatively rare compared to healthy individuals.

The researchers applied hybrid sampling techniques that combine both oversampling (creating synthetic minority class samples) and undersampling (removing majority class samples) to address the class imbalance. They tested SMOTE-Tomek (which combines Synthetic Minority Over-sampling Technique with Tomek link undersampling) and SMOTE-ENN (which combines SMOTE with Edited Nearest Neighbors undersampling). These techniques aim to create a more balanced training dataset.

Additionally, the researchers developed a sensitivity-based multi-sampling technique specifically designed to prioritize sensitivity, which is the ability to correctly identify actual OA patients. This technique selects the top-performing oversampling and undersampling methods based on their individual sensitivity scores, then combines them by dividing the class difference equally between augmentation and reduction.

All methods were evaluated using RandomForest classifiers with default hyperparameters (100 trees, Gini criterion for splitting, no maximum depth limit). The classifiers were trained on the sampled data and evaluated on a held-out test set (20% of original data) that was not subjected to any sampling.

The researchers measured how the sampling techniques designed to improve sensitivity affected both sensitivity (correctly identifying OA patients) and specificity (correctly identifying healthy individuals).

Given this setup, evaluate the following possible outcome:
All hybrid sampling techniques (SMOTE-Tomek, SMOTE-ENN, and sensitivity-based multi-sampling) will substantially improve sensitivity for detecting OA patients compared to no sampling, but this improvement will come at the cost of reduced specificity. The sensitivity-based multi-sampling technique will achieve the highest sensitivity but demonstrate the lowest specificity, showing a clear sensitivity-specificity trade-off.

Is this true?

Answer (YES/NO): NO